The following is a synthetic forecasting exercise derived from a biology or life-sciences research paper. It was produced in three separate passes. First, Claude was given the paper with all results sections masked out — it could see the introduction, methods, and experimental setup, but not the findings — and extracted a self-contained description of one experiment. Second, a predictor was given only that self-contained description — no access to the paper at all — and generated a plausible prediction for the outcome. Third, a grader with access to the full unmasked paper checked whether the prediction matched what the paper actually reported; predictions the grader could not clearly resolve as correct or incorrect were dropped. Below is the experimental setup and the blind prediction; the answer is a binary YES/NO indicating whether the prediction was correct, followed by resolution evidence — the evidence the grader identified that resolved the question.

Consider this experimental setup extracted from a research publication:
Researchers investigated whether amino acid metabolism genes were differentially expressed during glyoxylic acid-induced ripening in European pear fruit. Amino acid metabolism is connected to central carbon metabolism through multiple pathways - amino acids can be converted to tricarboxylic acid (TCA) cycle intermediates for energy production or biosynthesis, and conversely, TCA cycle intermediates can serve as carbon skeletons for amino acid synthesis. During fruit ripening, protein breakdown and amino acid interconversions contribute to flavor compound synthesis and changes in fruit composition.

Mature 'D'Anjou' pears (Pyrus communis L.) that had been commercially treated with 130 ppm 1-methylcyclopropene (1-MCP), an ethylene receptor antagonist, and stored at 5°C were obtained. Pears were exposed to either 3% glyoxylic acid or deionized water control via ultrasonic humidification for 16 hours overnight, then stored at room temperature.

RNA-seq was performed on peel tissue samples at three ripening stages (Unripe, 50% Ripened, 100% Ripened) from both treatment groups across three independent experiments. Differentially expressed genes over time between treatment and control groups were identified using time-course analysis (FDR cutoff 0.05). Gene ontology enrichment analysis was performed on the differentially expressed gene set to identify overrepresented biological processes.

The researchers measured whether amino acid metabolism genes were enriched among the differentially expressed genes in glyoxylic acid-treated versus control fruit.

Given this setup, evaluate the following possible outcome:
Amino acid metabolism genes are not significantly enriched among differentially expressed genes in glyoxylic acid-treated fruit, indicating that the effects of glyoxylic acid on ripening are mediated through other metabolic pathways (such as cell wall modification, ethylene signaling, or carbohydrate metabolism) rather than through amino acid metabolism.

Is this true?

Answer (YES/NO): NO